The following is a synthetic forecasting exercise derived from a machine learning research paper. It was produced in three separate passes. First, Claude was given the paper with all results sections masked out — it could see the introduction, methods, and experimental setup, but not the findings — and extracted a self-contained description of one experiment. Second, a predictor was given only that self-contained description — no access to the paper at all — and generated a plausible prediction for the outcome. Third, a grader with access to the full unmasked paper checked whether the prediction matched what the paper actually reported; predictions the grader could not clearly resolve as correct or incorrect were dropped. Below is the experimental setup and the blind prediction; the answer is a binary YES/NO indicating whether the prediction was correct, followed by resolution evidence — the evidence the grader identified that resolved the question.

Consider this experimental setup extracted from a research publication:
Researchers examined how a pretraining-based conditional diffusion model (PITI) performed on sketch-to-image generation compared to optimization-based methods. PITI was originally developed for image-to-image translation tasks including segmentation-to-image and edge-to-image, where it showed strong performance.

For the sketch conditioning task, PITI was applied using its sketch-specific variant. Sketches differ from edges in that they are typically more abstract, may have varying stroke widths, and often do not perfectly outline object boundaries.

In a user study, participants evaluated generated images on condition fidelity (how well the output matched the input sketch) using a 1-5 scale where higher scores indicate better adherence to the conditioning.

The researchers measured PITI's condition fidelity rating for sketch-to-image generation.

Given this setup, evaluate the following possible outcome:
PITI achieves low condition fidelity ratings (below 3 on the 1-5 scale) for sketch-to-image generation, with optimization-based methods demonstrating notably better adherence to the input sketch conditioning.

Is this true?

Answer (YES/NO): YES